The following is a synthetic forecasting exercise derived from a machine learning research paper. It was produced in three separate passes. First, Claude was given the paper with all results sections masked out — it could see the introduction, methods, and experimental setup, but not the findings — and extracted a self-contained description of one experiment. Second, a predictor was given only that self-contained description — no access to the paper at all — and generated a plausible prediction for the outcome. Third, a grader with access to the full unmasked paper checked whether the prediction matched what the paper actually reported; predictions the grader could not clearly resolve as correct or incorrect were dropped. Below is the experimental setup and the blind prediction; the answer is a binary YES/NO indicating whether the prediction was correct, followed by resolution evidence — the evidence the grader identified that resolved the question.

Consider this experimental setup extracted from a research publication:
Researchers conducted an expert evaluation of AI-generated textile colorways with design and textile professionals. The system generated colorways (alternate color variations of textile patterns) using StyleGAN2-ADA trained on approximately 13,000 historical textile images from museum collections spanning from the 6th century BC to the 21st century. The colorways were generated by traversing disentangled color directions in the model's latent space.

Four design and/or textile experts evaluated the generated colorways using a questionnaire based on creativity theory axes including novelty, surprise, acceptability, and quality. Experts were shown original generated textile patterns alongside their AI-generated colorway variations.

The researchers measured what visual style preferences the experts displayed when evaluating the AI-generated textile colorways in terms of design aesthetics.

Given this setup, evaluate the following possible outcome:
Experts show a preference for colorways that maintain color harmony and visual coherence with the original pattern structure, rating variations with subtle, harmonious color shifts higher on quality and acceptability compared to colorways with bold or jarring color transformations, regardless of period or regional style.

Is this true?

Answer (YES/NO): NO